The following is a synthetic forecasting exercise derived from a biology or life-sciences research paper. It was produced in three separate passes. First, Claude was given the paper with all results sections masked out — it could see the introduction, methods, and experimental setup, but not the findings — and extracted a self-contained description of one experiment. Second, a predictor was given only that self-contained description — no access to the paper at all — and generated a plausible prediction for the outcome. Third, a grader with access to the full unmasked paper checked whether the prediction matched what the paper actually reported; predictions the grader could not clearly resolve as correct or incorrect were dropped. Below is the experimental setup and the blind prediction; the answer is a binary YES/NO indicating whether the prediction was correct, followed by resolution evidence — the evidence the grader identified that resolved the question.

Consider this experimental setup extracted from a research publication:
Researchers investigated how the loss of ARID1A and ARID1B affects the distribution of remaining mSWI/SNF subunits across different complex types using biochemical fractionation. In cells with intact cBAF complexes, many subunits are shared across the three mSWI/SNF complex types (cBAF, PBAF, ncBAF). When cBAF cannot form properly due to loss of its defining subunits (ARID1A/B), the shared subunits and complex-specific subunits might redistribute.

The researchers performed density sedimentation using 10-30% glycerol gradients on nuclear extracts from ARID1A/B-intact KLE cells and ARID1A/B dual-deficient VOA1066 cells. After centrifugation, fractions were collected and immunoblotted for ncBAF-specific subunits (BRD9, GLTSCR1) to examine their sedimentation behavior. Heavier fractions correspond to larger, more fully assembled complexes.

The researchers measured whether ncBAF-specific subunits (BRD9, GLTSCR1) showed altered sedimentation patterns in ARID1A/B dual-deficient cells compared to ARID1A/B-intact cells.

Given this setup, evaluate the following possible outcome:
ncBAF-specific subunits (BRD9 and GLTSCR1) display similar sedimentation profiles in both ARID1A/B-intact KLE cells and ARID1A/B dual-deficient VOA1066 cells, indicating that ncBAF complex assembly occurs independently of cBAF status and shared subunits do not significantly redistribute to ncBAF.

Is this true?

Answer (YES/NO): NO